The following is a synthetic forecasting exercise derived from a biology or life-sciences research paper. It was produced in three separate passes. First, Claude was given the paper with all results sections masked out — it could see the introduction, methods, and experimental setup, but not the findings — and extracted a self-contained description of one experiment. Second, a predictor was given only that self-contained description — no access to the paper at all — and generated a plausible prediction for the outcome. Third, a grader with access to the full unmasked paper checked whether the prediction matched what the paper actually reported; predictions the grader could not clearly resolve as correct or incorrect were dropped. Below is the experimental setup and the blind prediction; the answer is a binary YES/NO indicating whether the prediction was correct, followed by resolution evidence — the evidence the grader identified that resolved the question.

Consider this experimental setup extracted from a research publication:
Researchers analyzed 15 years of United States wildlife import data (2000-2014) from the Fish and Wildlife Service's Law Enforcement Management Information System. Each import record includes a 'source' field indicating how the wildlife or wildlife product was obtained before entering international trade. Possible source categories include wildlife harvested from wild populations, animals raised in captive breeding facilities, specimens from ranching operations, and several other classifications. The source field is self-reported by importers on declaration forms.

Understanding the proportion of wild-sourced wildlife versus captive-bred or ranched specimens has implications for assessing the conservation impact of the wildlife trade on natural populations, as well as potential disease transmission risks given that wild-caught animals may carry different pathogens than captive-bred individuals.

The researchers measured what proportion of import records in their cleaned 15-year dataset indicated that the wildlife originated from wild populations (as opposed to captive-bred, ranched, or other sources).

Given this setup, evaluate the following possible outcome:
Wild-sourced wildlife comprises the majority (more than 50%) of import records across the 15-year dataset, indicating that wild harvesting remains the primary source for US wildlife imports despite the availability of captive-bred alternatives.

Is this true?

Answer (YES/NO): YES